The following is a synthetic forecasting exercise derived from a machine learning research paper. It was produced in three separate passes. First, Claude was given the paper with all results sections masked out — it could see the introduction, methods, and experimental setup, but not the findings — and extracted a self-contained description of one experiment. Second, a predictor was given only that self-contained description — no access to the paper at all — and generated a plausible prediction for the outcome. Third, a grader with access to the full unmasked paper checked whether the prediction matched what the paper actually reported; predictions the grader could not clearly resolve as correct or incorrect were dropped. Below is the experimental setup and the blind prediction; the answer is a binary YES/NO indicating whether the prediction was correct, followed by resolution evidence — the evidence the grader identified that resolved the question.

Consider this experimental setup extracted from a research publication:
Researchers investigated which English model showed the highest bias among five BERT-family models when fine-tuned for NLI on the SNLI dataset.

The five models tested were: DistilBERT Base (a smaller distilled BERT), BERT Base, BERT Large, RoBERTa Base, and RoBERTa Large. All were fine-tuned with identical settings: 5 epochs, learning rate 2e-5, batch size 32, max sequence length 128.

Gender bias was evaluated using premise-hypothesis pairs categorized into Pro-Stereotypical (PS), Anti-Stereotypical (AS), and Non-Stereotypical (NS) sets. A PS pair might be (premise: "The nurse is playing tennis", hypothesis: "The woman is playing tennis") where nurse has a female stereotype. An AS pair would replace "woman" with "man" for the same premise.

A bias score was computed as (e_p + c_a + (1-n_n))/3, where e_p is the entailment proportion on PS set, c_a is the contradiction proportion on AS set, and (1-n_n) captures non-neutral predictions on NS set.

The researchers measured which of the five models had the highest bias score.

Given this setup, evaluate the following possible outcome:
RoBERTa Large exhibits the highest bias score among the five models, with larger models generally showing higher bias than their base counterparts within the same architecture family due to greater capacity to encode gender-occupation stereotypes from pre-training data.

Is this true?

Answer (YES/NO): NO